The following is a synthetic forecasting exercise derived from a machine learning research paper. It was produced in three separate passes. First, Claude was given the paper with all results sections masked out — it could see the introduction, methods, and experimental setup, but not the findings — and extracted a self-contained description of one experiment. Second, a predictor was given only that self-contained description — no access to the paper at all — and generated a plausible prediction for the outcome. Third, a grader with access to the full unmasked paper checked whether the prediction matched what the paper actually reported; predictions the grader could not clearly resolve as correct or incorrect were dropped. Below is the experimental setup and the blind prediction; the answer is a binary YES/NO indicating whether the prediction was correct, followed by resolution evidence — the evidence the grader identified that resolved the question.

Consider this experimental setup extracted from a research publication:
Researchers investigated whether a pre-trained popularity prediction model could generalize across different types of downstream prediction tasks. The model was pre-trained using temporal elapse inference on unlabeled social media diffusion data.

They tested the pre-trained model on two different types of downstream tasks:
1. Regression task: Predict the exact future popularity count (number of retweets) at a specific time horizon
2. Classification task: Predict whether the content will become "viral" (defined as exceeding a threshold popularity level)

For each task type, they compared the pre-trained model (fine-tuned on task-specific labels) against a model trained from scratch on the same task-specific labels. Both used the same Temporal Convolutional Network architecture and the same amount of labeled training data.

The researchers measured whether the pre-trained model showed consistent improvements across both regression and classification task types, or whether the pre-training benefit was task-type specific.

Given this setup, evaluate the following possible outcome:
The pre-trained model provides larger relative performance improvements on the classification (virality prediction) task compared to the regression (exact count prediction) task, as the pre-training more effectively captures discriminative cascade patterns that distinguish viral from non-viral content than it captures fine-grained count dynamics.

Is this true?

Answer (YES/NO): NO